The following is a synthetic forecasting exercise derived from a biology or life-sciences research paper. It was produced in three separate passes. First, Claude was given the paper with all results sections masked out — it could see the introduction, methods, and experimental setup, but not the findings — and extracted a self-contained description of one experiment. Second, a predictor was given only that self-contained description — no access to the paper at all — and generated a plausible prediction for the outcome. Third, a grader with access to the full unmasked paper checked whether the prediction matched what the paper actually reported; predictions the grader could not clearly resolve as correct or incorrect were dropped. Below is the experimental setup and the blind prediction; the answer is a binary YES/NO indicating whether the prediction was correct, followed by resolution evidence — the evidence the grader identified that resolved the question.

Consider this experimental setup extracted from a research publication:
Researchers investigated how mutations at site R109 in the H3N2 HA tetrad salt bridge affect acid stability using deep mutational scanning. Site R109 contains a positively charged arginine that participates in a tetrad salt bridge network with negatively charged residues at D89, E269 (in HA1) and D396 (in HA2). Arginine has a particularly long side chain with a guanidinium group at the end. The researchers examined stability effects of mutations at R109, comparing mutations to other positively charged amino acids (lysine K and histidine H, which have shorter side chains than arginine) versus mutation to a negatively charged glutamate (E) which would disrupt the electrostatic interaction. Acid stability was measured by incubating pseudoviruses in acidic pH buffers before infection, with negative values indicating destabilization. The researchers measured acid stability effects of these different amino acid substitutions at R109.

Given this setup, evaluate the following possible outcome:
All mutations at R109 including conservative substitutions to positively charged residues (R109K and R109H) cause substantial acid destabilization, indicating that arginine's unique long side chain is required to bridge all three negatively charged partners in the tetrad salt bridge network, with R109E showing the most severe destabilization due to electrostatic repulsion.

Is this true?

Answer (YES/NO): YES